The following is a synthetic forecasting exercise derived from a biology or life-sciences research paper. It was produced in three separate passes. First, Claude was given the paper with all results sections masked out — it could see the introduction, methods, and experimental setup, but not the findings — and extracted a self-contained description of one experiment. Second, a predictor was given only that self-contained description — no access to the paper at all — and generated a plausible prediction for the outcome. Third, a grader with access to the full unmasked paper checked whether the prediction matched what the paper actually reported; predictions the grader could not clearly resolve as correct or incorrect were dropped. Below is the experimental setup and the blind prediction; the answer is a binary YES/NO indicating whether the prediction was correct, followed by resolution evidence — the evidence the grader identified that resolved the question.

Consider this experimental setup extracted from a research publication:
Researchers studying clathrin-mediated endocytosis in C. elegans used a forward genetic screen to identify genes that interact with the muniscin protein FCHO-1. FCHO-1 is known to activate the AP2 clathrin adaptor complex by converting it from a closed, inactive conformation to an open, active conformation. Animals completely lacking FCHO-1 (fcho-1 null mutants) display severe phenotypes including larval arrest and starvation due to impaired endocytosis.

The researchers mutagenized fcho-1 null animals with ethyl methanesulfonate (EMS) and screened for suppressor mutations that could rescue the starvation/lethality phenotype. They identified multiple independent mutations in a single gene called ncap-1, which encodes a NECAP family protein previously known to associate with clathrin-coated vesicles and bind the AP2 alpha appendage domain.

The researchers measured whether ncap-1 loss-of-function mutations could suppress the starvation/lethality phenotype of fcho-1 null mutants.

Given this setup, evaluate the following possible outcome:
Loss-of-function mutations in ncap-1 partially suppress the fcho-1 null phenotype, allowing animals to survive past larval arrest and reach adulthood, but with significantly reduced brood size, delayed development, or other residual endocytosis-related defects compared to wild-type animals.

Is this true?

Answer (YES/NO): YES